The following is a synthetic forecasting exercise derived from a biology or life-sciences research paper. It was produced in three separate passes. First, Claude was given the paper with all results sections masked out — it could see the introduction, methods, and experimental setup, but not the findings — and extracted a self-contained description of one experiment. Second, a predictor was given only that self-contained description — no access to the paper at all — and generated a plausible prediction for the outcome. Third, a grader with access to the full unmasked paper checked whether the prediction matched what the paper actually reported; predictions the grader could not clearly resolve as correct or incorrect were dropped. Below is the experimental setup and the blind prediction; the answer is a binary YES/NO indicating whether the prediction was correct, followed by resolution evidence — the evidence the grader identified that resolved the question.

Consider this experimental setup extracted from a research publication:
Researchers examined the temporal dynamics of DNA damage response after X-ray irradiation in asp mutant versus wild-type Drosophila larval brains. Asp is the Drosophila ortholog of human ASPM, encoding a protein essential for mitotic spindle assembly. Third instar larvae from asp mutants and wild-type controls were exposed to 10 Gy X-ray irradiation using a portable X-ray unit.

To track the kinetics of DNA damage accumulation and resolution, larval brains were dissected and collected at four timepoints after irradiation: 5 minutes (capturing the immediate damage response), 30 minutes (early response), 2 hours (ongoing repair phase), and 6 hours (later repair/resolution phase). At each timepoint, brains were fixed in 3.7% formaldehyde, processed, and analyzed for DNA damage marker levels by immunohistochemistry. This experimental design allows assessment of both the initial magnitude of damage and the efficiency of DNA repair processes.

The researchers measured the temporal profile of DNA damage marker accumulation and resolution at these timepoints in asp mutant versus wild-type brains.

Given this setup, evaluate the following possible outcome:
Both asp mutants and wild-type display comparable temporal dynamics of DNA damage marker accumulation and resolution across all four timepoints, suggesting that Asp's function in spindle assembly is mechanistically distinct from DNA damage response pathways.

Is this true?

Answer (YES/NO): NO